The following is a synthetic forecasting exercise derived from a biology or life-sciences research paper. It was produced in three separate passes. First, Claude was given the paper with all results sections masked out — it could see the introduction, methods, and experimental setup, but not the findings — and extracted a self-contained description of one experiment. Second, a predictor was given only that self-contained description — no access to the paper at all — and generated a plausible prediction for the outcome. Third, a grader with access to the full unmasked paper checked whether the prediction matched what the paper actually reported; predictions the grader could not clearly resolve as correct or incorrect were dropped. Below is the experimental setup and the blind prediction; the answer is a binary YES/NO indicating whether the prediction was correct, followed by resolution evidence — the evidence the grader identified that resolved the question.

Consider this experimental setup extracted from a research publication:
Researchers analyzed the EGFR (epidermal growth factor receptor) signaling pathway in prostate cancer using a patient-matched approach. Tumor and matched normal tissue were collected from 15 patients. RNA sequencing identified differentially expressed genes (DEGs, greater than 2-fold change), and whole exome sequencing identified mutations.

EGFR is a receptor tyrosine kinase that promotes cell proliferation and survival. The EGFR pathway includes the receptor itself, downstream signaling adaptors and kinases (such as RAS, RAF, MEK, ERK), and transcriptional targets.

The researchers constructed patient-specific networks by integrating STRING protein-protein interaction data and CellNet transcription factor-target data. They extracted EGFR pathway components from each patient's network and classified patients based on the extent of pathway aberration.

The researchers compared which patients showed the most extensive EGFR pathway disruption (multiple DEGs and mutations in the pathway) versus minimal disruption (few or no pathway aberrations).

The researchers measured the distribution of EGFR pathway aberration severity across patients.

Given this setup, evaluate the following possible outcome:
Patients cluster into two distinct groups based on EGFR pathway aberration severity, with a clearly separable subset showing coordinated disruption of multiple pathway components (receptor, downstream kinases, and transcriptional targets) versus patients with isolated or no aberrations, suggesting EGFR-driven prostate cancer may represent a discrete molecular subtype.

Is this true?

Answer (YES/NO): NO